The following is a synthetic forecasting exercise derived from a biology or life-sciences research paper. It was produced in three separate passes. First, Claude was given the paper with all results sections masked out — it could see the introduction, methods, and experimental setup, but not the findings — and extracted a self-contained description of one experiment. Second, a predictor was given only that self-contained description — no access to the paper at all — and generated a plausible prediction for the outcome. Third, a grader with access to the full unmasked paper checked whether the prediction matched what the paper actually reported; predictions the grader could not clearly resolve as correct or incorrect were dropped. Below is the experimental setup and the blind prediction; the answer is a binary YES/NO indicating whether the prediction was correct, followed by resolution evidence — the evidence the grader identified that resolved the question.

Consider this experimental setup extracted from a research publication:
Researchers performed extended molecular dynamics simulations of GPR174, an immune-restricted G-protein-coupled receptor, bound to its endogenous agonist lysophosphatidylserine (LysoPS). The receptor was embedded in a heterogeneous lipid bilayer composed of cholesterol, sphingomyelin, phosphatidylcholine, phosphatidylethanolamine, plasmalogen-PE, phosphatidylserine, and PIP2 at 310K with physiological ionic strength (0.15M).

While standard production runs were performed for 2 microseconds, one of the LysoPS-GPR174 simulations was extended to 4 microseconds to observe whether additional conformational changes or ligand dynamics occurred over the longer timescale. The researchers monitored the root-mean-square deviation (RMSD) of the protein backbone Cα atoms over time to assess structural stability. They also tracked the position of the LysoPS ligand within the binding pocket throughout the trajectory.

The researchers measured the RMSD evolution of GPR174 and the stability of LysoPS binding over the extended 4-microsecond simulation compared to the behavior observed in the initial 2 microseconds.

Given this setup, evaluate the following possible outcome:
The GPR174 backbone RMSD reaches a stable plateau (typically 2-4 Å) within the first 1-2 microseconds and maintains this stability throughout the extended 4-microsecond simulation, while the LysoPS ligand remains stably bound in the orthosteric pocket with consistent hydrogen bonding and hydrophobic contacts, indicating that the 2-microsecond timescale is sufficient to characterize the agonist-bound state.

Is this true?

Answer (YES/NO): NO